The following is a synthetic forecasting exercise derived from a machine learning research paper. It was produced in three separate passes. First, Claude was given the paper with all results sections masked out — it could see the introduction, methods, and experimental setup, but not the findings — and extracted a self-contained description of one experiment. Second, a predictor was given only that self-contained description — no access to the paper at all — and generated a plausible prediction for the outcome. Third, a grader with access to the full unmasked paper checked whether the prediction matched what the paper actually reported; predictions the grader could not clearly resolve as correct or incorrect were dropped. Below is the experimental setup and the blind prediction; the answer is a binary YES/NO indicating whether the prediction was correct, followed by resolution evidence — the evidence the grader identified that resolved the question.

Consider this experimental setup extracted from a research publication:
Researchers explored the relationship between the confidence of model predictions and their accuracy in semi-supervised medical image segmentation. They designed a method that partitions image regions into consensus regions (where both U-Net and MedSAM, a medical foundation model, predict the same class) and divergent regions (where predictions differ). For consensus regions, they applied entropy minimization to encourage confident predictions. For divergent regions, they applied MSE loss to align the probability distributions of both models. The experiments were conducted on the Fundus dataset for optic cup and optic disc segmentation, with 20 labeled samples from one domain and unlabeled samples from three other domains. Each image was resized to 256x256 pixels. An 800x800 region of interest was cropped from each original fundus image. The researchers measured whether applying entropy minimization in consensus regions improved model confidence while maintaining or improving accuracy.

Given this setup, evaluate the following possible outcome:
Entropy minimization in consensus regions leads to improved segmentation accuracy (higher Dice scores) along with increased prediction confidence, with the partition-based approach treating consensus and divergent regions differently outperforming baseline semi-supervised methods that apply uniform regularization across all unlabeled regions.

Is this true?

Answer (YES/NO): YES